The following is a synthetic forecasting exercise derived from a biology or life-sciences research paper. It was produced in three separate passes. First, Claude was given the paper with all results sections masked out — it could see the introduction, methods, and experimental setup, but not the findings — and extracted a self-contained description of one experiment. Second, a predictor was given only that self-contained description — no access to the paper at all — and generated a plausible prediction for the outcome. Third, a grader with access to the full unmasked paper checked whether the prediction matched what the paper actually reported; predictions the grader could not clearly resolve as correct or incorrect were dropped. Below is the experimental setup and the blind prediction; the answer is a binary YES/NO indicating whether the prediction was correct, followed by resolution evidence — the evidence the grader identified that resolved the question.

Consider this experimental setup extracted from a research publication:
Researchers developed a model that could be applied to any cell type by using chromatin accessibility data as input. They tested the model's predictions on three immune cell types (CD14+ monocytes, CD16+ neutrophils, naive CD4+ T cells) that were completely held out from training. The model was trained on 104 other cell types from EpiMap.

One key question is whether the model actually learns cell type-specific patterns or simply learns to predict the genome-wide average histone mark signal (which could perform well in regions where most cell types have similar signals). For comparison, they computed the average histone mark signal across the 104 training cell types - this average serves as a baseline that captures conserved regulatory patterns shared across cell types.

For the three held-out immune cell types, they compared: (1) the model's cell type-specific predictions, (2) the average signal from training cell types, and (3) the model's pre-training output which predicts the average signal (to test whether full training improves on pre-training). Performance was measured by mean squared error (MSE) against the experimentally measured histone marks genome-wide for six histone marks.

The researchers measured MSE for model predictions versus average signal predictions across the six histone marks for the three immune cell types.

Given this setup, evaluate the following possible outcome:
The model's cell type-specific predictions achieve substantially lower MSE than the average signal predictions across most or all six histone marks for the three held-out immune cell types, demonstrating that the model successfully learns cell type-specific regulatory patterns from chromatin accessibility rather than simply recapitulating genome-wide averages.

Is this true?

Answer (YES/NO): NO